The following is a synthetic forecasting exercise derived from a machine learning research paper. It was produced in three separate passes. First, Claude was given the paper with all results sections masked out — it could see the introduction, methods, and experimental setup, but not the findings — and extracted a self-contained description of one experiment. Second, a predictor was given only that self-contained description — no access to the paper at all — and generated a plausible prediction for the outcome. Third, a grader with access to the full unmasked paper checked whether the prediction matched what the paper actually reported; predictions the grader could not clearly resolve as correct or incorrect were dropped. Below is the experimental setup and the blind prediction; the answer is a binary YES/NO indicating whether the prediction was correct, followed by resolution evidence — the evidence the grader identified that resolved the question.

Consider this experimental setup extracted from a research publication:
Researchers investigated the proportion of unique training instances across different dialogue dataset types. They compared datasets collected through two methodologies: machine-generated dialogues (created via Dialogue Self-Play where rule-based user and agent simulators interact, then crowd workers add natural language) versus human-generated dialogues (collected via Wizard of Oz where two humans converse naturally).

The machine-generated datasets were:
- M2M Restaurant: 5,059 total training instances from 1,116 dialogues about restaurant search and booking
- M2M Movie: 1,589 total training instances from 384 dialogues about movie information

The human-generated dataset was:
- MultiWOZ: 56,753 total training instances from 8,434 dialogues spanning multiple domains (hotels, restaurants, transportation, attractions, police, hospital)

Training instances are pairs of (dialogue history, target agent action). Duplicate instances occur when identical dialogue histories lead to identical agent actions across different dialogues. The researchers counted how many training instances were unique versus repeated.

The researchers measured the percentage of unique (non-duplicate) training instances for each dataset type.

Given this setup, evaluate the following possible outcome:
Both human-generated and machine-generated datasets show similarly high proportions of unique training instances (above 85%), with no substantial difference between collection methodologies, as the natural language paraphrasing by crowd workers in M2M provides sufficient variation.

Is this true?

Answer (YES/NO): NO